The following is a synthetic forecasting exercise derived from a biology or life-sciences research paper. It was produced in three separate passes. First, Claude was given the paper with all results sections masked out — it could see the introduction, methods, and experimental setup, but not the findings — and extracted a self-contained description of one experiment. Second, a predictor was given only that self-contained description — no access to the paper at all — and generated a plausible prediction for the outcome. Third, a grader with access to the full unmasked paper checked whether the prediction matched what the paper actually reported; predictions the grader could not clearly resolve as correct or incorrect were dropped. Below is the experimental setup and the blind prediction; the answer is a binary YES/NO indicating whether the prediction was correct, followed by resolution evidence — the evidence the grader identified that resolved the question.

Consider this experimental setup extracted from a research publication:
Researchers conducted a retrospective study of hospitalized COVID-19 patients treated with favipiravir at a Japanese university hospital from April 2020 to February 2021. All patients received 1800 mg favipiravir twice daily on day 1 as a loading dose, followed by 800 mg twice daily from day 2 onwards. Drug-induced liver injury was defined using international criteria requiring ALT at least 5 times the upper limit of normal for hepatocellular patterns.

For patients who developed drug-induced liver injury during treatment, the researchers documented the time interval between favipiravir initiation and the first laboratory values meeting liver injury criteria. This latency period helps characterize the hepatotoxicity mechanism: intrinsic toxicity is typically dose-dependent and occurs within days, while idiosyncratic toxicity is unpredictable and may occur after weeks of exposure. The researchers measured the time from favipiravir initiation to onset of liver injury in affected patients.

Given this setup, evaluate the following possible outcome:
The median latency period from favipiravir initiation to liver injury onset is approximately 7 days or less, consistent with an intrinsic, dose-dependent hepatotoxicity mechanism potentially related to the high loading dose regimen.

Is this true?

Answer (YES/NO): NO